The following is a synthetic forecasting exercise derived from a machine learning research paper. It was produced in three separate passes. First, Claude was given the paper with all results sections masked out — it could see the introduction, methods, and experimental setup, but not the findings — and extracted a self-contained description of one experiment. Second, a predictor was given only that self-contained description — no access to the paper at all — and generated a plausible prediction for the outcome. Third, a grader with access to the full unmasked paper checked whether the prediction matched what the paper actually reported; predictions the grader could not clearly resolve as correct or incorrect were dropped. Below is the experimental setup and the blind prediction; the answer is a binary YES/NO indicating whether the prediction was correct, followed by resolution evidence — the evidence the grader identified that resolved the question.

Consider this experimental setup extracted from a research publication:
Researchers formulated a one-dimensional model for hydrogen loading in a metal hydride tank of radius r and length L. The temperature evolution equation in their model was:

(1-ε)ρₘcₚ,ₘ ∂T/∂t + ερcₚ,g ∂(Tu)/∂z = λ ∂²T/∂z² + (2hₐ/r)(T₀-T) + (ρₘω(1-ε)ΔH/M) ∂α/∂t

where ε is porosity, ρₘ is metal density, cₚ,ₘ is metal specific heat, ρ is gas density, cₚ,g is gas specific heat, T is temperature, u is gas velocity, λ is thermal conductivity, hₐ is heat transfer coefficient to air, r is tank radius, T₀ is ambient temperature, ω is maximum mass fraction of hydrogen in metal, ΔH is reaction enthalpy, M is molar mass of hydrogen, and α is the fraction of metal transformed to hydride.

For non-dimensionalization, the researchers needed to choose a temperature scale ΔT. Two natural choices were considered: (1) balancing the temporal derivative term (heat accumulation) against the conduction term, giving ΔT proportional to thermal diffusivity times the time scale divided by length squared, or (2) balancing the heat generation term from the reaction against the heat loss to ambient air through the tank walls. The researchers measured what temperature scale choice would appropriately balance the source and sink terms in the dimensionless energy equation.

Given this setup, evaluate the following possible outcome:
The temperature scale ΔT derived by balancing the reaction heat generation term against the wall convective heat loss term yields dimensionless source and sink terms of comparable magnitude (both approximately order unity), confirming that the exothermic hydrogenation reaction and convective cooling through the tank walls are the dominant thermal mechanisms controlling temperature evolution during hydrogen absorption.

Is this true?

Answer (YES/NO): YES